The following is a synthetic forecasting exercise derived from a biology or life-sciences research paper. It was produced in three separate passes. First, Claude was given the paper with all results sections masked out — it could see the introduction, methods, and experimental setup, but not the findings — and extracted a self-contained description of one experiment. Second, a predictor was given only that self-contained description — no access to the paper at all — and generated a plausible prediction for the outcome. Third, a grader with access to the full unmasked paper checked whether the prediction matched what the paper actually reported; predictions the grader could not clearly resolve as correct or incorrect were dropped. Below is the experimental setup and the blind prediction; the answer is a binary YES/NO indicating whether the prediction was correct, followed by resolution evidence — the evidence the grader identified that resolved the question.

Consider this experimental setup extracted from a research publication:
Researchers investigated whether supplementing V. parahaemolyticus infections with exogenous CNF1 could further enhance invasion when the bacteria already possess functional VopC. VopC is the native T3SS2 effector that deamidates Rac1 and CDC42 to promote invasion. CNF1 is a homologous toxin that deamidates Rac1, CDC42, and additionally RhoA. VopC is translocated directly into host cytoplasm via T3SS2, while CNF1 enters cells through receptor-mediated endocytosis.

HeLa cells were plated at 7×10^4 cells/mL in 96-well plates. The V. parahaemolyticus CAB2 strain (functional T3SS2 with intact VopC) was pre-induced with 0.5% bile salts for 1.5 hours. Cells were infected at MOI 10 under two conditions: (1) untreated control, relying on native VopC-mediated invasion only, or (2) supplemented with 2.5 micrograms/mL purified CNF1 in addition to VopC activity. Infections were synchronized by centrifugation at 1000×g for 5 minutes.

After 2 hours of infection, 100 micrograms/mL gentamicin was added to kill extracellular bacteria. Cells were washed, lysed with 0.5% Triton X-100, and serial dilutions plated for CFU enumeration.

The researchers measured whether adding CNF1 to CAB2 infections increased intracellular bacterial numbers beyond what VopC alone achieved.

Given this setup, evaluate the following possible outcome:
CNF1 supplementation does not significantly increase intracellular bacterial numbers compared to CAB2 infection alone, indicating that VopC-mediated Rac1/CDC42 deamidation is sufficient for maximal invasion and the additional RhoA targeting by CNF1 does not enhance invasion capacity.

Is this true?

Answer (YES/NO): NO